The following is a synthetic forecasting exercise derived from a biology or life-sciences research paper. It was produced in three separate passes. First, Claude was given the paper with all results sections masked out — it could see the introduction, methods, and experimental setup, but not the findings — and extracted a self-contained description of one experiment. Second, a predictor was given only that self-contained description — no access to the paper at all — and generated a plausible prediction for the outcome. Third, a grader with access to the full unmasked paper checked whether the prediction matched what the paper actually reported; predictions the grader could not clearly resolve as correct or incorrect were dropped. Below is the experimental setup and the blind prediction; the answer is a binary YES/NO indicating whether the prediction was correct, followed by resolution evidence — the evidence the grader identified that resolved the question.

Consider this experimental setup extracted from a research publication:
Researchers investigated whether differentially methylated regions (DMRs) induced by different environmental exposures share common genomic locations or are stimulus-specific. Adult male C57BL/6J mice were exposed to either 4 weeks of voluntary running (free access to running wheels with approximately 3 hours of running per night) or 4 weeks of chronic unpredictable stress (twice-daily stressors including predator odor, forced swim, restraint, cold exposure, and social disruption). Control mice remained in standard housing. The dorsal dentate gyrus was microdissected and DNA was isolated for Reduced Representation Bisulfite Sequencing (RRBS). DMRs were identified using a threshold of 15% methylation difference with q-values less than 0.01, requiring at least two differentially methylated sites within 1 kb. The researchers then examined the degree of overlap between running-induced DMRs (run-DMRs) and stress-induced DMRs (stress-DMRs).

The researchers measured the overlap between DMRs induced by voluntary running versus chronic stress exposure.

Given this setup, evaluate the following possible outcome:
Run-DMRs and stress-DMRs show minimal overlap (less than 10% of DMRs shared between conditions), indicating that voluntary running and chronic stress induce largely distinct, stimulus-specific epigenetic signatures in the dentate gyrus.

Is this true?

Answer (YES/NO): NO